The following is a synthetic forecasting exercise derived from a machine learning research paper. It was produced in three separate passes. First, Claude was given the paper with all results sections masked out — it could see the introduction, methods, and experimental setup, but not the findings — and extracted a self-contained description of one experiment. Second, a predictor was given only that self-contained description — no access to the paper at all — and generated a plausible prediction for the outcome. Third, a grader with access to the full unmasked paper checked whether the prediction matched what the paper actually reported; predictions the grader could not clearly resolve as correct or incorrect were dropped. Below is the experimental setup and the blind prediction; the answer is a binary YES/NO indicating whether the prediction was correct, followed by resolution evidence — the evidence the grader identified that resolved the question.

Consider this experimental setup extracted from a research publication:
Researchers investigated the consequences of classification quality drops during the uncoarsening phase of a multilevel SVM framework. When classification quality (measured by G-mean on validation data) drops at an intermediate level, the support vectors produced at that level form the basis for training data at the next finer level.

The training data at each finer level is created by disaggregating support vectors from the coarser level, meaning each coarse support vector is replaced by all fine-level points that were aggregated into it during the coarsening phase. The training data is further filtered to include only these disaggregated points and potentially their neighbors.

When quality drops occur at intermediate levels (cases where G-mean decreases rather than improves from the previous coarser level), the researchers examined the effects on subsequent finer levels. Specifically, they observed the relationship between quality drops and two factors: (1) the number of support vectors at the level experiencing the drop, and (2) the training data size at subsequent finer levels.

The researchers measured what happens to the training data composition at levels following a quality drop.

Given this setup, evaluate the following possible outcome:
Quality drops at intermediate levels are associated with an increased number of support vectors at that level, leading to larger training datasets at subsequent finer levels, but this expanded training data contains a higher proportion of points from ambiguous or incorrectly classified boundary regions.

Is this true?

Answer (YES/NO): YES